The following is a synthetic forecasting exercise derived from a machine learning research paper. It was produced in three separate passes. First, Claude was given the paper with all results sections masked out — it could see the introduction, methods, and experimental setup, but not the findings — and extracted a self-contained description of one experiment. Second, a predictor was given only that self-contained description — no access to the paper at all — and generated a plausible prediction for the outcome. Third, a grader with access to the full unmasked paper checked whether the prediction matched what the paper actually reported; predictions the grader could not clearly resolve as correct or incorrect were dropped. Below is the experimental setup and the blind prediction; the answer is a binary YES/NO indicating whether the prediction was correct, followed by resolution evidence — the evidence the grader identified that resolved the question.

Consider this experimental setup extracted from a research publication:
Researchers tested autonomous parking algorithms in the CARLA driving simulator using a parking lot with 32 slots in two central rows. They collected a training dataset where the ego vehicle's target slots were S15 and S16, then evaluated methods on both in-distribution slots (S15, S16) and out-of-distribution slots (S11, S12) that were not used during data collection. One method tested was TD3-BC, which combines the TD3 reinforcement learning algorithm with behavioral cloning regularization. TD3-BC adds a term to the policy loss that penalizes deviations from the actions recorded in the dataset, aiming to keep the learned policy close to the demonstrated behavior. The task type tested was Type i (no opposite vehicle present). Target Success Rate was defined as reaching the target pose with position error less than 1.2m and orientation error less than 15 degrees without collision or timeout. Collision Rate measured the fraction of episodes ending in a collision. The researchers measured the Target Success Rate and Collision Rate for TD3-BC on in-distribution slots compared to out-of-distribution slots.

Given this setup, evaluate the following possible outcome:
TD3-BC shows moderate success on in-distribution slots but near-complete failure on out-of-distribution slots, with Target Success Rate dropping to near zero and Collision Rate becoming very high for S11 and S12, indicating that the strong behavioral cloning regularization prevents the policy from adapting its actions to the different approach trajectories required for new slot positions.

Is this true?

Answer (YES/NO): NO